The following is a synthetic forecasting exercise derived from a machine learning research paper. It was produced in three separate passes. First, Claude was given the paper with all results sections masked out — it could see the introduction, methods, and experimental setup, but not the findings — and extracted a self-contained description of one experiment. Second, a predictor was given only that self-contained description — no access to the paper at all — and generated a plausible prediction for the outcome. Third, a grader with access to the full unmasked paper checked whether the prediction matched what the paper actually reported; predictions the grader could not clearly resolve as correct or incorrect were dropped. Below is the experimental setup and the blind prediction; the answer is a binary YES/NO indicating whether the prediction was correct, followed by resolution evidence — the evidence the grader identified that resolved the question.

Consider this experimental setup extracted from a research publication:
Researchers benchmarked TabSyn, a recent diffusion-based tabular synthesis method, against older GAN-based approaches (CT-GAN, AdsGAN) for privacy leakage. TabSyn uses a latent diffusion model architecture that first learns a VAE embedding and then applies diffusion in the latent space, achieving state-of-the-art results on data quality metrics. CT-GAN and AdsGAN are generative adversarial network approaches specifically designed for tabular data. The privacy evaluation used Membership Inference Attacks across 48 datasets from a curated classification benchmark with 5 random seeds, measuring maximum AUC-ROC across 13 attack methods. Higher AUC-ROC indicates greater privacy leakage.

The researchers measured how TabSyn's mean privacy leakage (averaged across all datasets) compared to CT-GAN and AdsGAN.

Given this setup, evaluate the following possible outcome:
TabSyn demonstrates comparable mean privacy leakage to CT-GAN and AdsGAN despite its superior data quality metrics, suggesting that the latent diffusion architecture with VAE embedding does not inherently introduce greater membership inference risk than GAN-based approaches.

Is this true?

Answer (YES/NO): NO